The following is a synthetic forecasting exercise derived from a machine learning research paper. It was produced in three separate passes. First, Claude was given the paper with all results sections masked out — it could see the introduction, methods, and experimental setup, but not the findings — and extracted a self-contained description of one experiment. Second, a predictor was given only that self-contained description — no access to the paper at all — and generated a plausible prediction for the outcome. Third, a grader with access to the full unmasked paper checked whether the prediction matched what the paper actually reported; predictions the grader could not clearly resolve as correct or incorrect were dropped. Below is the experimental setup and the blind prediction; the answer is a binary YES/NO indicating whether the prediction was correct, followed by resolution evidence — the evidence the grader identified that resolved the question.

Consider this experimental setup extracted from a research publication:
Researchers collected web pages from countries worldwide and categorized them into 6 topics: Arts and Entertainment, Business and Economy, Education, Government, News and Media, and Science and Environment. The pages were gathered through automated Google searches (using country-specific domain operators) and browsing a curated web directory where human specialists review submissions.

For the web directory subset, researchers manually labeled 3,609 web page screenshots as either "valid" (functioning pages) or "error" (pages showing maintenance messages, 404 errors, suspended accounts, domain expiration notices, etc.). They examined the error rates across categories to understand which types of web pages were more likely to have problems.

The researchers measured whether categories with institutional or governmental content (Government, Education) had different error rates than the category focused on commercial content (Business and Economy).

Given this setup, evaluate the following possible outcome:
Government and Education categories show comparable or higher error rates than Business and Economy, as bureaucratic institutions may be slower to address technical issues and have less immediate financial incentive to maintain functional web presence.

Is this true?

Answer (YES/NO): NO